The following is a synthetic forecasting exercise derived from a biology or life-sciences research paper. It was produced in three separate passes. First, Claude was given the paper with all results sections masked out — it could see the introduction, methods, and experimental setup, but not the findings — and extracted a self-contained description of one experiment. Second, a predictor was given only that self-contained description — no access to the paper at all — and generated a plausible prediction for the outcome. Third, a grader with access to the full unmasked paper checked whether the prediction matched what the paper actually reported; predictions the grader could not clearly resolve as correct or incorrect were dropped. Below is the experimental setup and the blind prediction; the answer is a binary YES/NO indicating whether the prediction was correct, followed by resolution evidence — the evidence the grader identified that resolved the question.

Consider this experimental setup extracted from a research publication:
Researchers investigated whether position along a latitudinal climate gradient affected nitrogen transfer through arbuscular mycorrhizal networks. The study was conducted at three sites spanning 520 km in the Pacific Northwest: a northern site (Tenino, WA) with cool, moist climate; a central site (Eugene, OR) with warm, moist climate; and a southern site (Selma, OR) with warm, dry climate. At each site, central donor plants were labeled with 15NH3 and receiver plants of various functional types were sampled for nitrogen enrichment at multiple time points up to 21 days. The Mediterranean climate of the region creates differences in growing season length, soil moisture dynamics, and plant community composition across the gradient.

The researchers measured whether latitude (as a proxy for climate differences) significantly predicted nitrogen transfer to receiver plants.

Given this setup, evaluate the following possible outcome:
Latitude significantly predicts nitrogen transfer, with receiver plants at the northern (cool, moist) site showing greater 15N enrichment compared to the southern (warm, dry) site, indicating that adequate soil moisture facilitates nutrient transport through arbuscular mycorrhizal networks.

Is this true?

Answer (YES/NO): NO